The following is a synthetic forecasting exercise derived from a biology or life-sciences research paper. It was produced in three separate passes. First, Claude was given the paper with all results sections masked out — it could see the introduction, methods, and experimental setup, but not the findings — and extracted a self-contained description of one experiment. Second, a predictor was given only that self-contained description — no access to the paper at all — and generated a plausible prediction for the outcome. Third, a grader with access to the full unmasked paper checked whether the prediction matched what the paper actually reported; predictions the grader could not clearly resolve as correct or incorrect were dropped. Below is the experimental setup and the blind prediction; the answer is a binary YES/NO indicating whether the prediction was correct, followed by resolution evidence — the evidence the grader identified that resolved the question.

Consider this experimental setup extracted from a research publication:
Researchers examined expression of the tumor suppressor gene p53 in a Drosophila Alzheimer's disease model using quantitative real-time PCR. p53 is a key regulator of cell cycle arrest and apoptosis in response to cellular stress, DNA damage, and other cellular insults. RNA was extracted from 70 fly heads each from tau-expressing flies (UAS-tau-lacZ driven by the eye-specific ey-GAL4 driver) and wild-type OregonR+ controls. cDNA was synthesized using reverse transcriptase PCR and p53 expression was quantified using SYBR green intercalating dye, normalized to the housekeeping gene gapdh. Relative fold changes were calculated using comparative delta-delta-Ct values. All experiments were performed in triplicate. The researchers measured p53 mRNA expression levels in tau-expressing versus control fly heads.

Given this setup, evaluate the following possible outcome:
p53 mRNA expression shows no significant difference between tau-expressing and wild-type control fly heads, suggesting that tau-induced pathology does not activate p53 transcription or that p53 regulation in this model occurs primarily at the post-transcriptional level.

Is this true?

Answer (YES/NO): NO